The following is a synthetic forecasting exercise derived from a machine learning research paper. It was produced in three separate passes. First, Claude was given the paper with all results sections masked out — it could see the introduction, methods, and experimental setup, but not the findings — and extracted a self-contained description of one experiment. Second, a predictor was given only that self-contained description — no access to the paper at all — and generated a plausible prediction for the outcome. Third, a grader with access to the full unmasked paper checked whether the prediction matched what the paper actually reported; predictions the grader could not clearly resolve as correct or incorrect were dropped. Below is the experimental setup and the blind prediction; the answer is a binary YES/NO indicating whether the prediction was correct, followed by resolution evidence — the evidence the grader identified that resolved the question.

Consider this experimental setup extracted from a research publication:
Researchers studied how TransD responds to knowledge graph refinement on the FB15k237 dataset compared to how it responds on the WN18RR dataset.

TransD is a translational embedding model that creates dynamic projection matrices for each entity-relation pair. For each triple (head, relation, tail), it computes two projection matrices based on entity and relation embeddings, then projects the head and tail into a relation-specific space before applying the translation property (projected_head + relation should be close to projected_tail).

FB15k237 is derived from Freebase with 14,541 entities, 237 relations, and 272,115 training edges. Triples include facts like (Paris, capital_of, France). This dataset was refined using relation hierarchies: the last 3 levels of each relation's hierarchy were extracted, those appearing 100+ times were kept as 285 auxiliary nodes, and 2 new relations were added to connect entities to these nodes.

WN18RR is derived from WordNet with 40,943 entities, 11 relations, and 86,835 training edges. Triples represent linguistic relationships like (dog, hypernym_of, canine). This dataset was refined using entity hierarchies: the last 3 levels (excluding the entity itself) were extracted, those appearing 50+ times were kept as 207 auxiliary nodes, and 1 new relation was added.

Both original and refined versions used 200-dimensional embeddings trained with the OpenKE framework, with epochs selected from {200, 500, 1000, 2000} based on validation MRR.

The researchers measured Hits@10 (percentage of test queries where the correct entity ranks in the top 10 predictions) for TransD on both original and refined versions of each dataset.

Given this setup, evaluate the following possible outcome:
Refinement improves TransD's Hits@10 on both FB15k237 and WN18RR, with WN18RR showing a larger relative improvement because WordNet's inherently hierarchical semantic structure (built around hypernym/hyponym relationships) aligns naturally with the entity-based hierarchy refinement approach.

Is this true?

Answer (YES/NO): NO